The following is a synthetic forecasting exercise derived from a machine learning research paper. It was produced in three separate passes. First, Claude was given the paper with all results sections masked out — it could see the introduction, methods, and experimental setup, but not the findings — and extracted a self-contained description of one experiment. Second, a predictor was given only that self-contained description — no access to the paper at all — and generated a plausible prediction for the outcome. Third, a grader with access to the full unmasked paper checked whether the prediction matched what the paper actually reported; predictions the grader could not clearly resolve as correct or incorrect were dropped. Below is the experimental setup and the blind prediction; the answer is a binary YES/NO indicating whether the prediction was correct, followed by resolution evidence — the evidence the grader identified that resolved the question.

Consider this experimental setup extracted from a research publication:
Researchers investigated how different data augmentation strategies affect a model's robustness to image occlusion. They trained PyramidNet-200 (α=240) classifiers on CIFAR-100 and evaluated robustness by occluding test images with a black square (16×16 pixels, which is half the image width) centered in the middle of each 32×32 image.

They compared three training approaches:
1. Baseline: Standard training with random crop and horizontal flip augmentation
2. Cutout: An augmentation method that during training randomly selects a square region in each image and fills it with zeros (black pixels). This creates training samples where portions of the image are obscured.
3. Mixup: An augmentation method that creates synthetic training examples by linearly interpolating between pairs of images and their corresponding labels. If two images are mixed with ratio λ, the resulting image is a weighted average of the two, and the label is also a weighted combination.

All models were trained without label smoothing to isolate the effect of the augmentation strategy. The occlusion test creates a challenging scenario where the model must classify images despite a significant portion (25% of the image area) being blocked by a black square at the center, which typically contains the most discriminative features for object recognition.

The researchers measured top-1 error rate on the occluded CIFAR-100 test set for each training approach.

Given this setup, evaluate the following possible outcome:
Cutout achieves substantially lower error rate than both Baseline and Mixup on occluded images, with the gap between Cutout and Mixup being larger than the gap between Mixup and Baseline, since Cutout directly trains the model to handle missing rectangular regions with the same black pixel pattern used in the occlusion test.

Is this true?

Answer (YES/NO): YES